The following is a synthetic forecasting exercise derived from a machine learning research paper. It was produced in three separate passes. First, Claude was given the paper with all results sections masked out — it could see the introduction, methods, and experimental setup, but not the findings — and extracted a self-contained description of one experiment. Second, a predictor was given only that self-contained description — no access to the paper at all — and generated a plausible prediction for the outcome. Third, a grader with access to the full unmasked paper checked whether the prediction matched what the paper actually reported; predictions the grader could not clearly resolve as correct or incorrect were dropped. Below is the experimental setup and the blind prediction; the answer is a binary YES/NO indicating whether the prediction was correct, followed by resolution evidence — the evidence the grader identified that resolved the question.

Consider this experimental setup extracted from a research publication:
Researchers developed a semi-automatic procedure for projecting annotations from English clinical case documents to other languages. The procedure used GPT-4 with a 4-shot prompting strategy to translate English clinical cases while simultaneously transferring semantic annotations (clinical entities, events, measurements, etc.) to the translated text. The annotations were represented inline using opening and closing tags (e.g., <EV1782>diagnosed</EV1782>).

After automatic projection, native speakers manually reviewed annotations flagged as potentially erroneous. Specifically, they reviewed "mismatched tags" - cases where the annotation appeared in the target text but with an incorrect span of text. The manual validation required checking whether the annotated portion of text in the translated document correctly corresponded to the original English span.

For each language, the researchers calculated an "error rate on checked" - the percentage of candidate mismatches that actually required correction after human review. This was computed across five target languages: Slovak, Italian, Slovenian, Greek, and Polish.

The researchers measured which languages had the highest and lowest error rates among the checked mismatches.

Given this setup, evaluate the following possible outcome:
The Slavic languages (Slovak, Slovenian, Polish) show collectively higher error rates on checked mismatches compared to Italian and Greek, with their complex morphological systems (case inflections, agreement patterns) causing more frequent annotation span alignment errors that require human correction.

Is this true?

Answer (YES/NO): NO